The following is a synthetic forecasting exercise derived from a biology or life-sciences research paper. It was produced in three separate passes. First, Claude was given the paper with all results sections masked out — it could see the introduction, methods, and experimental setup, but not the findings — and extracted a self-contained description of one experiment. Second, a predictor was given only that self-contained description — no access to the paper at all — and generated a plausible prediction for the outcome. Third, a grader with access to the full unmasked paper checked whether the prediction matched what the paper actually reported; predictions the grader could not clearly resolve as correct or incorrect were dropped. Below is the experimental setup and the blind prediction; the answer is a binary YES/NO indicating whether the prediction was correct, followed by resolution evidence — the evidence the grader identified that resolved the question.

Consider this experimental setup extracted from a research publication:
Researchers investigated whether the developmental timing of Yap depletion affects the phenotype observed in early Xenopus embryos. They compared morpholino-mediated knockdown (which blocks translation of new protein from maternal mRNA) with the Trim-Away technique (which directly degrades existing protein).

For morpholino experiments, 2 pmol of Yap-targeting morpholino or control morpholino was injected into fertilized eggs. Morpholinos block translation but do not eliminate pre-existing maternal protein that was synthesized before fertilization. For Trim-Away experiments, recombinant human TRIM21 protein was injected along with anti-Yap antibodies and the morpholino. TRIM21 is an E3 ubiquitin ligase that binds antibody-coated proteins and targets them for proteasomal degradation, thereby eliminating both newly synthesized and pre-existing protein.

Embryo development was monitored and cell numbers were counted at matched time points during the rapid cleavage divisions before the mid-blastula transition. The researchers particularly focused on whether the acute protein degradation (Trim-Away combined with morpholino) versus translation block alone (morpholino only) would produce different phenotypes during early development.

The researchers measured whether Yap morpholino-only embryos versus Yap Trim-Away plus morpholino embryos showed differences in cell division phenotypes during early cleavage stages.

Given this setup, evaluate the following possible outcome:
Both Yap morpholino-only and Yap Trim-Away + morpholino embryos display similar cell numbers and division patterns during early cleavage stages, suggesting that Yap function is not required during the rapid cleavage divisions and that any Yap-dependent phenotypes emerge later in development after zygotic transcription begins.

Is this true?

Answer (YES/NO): NO